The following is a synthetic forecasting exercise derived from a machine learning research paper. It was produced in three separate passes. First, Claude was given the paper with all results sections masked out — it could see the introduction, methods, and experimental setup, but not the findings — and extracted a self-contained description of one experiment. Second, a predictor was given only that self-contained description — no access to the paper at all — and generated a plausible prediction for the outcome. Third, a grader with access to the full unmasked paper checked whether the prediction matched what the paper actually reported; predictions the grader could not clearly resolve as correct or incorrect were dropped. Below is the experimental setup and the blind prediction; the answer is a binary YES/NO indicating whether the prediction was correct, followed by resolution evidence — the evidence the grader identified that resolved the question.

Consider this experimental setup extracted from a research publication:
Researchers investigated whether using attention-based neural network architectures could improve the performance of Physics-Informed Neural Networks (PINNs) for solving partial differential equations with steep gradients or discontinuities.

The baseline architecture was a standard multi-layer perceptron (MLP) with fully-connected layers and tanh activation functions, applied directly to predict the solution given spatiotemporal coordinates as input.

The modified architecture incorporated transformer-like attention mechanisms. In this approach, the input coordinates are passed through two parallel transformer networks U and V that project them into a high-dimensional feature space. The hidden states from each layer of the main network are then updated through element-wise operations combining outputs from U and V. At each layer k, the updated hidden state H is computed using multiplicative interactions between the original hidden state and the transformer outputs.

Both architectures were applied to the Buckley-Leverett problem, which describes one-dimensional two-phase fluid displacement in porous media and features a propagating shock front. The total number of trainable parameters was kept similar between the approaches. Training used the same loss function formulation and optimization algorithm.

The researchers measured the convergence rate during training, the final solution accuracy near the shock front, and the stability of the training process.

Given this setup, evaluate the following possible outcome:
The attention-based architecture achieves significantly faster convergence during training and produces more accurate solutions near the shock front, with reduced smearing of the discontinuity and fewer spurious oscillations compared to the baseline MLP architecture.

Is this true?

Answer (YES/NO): NO